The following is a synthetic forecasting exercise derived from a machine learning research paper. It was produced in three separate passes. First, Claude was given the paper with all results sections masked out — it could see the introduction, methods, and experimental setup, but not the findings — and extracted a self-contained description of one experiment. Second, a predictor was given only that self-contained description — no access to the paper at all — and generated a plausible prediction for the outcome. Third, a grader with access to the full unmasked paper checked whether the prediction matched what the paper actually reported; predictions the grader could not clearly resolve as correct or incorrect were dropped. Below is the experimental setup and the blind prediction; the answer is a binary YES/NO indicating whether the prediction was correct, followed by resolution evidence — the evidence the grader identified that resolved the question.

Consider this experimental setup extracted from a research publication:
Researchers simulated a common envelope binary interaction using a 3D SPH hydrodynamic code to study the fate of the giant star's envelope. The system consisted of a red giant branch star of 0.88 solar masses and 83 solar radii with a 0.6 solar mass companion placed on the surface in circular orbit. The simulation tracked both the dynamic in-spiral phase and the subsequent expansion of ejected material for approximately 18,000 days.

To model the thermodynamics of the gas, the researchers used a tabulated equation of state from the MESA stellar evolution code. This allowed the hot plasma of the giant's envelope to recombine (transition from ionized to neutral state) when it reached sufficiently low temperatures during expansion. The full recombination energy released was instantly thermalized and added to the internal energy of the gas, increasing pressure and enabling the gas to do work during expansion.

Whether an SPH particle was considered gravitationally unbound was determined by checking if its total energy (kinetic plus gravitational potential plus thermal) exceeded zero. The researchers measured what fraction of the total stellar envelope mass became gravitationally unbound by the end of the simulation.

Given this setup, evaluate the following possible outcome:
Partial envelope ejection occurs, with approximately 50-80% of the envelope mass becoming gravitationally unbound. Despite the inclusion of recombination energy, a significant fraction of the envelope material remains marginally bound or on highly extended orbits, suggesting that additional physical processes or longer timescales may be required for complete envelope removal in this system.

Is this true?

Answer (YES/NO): NO